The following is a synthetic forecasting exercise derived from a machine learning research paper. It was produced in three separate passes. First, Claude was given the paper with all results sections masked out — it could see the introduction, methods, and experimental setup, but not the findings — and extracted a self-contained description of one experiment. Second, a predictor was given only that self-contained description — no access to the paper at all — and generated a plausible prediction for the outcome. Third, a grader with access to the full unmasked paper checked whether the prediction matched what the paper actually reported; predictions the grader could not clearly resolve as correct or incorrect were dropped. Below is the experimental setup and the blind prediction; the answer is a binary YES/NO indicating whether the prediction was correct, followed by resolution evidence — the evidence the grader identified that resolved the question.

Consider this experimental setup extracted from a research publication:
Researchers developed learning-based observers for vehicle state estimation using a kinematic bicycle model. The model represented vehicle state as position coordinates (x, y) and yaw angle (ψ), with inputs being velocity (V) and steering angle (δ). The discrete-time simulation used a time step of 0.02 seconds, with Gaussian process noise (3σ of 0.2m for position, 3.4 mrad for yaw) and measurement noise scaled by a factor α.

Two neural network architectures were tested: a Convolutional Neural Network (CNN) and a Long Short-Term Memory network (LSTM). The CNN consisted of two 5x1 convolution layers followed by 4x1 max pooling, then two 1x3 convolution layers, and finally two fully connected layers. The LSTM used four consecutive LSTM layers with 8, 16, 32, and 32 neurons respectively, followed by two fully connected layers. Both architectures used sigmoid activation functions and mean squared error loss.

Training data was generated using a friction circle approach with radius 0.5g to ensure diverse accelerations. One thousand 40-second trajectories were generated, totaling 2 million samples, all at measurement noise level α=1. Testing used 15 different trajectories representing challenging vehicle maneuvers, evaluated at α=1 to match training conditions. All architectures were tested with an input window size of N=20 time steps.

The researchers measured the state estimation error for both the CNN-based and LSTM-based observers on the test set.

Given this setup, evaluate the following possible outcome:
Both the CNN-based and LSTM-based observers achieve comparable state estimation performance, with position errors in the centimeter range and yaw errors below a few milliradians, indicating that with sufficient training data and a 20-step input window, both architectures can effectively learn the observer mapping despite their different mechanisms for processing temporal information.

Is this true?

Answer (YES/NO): NO